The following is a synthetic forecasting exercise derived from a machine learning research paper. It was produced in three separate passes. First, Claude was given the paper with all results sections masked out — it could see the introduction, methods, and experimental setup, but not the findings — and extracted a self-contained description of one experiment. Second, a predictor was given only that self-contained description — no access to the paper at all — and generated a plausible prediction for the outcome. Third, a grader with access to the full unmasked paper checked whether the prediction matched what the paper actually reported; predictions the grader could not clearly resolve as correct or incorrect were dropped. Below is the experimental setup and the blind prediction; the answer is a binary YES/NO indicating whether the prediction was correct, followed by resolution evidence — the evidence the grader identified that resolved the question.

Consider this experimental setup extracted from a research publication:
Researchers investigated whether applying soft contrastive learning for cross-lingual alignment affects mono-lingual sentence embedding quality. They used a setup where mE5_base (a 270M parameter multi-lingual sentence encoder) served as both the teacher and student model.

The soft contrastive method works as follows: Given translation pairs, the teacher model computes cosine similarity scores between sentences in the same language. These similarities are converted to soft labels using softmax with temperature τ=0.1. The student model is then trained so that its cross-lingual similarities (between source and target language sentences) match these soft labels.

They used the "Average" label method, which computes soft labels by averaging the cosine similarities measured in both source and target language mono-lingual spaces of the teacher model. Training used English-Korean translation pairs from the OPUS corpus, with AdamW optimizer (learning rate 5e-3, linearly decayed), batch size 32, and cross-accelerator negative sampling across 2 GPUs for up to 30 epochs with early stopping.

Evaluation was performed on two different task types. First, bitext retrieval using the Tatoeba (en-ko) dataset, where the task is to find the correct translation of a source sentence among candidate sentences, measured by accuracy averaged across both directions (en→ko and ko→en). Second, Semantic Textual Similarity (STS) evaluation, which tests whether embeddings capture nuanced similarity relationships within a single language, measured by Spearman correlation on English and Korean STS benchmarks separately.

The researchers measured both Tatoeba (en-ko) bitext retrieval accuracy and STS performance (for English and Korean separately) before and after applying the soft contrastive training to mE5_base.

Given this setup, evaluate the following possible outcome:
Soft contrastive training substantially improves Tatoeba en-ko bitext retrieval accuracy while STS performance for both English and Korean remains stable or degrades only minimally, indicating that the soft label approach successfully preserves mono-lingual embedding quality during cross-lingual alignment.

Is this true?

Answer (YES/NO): YES